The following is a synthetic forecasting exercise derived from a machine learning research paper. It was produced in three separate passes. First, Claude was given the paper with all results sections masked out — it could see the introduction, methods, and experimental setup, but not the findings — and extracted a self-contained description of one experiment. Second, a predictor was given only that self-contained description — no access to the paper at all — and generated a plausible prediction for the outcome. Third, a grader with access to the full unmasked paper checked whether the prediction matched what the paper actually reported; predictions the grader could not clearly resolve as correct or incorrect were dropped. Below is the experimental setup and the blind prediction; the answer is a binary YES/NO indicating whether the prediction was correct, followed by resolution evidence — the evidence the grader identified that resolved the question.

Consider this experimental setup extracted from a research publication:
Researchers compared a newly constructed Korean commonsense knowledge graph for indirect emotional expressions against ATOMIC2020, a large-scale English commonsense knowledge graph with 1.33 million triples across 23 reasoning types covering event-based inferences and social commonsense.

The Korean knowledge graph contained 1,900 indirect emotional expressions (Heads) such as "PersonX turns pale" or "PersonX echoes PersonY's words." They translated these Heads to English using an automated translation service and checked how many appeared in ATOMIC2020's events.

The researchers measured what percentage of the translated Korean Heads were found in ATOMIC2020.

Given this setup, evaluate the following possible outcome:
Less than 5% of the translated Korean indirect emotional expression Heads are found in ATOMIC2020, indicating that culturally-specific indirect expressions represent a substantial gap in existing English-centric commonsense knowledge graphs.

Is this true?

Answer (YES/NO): NO